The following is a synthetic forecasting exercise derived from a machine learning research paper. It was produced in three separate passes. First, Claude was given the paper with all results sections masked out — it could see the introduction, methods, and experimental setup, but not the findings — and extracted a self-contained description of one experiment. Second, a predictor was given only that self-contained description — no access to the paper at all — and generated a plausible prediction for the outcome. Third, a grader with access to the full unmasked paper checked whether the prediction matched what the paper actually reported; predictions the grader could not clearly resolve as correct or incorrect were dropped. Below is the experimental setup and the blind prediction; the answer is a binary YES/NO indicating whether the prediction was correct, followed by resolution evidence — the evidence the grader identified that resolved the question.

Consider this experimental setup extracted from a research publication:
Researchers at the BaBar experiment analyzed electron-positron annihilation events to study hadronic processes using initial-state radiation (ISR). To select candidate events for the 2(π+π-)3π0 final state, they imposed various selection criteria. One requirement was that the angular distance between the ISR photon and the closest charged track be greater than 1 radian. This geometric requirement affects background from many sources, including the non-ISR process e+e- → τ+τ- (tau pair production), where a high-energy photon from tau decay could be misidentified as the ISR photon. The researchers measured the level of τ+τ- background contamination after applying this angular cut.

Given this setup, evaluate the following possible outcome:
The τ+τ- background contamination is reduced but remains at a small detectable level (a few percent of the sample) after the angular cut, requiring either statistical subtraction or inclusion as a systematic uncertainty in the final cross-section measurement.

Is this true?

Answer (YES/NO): NO